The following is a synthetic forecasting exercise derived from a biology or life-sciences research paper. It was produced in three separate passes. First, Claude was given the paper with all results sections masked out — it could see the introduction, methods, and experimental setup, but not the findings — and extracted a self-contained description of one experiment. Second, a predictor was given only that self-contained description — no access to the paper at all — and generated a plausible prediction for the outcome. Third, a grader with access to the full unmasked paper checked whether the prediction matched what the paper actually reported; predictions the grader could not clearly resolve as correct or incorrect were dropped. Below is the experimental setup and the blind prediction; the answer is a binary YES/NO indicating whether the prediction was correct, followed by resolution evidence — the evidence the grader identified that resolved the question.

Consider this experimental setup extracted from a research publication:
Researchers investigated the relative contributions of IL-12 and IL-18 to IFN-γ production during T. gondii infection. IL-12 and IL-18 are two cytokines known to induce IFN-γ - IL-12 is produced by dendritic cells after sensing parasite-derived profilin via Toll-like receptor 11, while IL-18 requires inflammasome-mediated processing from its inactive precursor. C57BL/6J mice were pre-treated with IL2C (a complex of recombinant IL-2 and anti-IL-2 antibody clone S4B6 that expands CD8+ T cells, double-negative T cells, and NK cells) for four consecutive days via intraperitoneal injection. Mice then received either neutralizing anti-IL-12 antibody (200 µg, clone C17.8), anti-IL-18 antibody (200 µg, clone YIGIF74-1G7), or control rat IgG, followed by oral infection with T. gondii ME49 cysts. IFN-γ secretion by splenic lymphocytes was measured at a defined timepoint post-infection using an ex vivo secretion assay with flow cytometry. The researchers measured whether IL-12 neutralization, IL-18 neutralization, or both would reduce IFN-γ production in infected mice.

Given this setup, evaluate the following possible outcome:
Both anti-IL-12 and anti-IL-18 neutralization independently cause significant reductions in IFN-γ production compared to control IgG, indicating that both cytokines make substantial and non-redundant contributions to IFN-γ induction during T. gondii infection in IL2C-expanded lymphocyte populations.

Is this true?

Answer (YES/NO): YES